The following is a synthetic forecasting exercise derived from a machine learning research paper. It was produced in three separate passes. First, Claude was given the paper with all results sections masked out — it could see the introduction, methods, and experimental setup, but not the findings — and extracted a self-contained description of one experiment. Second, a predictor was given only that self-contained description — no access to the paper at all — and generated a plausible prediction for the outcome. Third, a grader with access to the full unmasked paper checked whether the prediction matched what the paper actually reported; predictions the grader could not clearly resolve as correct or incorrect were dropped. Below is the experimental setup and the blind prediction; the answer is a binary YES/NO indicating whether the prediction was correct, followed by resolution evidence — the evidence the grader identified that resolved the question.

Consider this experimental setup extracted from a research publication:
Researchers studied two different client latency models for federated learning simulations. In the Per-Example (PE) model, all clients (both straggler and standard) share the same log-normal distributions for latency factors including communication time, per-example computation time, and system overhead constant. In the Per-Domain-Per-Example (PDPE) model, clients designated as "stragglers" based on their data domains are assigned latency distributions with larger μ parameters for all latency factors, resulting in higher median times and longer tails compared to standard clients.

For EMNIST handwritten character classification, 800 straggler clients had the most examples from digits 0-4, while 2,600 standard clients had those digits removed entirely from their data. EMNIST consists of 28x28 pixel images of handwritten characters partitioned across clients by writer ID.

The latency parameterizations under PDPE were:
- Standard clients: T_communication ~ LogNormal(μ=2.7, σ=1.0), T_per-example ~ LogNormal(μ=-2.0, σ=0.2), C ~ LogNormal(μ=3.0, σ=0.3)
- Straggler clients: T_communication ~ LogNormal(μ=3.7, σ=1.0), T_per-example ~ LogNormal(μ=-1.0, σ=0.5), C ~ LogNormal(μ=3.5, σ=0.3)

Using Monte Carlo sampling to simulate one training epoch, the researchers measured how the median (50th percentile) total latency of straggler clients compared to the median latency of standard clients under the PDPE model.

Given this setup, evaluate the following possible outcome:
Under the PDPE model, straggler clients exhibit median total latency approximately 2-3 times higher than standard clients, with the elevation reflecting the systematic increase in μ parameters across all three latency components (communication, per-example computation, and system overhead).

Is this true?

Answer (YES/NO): YES